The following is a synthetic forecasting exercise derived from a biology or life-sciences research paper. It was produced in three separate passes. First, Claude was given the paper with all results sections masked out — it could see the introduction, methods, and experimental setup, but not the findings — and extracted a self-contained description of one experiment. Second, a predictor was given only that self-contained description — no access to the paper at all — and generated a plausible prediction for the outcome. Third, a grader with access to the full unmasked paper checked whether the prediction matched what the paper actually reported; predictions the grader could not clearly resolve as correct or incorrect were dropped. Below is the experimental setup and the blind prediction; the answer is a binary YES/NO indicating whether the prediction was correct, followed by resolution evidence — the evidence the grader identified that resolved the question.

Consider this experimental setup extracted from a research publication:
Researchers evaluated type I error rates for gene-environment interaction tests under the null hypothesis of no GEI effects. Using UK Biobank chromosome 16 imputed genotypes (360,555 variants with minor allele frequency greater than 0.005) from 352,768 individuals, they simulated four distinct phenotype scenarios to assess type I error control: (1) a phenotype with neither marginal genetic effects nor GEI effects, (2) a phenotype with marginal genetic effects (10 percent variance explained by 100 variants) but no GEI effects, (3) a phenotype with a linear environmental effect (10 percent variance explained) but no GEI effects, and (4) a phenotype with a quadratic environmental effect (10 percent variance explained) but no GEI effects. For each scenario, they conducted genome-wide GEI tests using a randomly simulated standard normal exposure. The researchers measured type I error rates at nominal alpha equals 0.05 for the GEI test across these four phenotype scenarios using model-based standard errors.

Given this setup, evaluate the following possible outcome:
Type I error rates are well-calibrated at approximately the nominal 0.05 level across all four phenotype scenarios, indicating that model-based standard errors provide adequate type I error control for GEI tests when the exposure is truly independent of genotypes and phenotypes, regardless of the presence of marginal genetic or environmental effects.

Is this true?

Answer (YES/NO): NO